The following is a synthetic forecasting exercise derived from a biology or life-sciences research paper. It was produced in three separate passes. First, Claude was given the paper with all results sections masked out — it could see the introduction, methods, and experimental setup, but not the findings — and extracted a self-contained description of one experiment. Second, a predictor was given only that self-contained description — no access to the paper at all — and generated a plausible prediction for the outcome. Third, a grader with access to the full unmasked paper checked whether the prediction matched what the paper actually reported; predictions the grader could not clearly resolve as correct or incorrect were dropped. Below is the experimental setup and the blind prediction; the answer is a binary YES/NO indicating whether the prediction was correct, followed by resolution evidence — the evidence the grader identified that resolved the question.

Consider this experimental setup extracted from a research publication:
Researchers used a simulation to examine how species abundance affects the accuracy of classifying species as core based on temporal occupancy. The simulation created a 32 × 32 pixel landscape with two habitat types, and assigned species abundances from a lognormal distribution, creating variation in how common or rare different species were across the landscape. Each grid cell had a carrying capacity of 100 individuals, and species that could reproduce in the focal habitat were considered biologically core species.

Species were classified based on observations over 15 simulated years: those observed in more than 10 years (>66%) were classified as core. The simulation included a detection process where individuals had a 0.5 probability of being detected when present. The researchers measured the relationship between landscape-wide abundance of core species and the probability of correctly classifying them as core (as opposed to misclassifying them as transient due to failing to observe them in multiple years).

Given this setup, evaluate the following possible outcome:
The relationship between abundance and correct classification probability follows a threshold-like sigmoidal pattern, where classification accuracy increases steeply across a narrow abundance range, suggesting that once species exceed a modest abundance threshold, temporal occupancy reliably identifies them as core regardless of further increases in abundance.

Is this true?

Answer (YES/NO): YES